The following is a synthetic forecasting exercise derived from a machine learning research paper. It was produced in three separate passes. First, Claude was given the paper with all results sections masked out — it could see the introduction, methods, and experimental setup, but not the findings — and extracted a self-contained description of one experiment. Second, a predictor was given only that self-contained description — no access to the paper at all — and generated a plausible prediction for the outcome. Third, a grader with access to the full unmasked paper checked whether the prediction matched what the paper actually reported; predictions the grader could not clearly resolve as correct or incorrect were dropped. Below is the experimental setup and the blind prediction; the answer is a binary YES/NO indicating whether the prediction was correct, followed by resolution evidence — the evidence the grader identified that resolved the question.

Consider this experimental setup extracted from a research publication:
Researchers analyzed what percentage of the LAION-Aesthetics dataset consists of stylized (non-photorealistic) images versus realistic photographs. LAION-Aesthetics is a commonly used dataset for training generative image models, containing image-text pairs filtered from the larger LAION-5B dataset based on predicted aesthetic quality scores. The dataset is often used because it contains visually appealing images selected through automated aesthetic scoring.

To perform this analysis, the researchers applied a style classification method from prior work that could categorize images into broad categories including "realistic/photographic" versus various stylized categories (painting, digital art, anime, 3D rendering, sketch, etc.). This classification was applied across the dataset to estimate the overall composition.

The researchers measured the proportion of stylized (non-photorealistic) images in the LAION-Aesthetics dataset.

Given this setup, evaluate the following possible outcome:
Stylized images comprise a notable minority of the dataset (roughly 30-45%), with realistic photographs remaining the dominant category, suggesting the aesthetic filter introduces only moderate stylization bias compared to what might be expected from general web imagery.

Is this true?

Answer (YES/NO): NO